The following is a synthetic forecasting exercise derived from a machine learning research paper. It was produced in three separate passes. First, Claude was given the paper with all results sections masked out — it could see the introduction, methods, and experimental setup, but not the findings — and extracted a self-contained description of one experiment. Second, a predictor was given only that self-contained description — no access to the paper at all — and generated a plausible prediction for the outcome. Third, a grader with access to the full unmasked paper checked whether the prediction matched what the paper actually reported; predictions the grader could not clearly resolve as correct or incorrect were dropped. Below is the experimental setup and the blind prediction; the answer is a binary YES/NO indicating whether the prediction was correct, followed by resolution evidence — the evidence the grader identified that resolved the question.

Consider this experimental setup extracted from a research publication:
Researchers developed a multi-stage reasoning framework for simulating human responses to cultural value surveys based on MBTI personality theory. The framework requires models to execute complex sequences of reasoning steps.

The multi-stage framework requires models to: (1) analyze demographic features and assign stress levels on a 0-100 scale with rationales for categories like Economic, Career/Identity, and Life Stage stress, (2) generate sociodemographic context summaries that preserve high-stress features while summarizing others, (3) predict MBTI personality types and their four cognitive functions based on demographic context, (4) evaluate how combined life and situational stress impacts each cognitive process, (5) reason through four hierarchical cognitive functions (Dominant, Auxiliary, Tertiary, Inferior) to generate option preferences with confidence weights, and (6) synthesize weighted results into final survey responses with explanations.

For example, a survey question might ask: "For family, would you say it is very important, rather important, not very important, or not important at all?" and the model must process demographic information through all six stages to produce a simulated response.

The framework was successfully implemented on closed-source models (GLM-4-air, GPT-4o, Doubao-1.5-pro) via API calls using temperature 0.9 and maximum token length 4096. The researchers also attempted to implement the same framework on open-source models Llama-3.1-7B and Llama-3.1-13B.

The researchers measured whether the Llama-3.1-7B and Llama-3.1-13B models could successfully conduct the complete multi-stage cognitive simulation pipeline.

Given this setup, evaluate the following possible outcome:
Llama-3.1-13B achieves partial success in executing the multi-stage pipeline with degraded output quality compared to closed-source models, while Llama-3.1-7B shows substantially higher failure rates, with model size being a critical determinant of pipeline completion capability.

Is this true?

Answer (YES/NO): NO